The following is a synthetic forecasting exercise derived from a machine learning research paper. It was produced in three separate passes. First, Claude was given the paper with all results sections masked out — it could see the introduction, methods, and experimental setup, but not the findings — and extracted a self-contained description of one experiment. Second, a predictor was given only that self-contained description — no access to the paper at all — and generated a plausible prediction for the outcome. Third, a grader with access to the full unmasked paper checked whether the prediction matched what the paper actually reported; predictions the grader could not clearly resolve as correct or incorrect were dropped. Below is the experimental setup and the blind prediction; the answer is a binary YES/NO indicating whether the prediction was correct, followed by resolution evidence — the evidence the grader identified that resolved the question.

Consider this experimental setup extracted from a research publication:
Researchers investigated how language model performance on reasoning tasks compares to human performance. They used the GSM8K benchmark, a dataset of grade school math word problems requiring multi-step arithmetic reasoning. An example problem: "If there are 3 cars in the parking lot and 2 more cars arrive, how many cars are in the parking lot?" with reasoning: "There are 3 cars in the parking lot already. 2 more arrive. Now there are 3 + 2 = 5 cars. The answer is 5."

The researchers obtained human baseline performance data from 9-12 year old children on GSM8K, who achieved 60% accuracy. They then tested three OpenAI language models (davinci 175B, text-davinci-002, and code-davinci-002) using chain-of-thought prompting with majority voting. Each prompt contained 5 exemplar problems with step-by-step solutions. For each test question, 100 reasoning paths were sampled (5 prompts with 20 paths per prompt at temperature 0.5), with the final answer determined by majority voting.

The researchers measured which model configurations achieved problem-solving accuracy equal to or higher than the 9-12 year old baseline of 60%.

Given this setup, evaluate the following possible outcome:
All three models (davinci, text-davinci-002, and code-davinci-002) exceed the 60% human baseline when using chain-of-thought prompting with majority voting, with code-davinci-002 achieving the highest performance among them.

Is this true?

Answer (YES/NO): NO